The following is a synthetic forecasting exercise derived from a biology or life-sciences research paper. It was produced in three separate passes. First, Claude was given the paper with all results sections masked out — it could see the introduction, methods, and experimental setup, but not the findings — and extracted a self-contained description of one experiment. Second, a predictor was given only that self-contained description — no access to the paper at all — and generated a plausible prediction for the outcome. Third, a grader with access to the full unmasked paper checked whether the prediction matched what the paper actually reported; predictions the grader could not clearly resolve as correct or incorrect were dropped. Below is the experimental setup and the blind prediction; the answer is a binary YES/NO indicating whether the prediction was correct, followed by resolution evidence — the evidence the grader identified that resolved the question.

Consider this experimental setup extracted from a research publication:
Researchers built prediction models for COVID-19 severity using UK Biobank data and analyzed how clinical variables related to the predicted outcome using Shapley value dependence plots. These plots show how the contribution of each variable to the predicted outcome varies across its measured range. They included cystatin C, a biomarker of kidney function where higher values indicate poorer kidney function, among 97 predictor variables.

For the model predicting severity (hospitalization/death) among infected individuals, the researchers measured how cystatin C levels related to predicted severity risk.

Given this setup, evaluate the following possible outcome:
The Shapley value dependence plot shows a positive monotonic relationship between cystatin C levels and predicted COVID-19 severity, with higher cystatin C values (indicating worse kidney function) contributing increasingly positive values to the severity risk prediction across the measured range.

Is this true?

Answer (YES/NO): NO